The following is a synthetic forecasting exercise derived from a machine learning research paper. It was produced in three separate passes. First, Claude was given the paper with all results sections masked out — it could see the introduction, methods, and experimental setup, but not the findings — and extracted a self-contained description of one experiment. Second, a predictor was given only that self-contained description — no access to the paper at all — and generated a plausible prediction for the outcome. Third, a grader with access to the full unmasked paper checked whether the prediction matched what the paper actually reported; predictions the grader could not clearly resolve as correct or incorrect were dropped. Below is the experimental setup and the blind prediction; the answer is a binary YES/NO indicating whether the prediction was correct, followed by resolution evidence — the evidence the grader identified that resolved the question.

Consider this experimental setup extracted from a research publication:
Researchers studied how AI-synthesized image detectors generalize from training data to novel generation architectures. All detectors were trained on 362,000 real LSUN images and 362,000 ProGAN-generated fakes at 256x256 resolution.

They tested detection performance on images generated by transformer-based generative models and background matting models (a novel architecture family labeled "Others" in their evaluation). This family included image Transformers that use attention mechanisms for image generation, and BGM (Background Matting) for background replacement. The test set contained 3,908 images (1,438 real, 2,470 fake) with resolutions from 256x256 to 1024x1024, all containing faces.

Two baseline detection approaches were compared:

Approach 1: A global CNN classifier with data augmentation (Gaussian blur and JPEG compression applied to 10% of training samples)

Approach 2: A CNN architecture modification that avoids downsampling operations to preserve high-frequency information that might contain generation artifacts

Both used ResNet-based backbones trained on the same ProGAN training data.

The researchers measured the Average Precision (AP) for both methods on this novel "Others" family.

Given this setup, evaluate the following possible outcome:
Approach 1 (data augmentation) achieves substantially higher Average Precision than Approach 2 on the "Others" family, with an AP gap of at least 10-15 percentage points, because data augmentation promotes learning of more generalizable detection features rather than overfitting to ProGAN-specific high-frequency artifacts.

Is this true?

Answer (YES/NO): NO